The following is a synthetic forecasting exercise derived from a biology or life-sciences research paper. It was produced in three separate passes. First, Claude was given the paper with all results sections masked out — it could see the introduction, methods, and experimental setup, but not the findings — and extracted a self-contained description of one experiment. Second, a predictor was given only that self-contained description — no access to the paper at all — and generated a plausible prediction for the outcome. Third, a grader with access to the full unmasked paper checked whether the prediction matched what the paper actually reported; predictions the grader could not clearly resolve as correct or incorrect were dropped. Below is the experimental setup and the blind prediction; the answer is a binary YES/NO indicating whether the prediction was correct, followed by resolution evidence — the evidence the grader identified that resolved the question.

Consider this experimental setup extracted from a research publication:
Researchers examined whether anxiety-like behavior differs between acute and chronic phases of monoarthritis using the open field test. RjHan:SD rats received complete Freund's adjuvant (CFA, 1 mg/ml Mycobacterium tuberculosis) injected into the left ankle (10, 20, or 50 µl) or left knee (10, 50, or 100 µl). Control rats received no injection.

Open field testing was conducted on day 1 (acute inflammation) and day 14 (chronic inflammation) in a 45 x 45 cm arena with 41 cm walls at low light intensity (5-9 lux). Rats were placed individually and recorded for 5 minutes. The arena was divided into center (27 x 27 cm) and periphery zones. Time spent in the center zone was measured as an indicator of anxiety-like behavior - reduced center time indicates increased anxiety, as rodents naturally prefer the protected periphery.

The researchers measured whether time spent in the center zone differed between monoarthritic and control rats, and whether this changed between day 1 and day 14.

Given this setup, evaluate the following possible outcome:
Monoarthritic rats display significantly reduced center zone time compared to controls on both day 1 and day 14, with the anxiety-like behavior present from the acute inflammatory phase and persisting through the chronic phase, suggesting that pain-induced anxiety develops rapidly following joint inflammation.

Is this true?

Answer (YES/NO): NO